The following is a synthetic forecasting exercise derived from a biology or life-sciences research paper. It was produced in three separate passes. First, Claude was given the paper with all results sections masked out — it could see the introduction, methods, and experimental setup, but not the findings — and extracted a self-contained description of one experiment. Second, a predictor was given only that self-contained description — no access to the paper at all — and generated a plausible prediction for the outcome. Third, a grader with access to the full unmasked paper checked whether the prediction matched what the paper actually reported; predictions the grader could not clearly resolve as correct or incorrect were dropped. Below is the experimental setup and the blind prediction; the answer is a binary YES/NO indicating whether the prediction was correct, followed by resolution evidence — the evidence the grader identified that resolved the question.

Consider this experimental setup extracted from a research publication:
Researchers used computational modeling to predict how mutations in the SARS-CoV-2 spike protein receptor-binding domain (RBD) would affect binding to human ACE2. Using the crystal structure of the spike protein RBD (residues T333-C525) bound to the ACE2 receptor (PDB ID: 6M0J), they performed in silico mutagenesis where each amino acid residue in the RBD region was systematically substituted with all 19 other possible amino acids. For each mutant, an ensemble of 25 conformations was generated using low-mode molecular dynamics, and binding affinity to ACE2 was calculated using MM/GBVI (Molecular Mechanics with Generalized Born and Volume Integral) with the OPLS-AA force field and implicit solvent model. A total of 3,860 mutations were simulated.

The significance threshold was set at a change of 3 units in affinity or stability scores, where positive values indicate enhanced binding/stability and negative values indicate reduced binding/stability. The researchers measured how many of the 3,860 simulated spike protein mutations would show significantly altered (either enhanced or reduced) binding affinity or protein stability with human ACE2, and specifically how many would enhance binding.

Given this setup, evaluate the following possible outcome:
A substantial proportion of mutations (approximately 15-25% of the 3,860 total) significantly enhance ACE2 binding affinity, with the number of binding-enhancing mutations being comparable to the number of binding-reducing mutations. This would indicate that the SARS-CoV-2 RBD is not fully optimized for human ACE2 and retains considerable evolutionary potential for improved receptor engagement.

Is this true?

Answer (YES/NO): NO